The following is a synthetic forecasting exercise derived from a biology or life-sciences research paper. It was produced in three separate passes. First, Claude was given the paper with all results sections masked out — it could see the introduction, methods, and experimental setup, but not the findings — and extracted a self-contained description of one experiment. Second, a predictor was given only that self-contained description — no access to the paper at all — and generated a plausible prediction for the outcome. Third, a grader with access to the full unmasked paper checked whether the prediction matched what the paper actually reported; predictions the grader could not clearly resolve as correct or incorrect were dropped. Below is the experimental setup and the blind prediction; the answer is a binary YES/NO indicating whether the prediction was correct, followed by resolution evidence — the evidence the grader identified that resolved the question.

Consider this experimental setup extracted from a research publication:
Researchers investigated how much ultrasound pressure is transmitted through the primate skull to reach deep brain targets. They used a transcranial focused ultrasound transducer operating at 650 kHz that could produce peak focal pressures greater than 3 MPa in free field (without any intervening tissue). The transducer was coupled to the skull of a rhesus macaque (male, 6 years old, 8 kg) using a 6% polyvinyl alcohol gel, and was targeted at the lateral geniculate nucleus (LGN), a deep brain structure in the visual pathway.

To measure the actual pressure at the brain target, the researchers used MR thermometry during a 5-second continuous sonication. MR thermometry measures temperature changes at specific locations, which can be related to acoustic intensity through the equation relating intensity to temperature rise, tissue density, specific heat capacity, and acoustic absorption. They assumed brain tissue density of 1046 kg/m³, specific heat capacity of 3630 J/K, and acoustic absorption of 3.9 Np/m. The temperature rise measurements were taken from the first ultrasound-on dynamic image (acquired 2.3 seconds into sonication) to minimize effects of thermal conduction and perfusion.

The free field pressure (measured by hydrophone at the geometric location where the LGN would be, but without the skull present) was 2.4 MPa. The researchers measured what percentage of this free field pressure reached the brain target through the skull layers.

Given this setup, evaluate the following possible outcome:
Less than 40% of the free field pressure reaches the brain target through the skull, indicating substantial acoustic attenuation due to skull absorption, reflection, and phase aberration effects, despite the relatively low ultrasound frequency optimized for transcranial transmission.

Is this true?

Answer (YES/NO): YES